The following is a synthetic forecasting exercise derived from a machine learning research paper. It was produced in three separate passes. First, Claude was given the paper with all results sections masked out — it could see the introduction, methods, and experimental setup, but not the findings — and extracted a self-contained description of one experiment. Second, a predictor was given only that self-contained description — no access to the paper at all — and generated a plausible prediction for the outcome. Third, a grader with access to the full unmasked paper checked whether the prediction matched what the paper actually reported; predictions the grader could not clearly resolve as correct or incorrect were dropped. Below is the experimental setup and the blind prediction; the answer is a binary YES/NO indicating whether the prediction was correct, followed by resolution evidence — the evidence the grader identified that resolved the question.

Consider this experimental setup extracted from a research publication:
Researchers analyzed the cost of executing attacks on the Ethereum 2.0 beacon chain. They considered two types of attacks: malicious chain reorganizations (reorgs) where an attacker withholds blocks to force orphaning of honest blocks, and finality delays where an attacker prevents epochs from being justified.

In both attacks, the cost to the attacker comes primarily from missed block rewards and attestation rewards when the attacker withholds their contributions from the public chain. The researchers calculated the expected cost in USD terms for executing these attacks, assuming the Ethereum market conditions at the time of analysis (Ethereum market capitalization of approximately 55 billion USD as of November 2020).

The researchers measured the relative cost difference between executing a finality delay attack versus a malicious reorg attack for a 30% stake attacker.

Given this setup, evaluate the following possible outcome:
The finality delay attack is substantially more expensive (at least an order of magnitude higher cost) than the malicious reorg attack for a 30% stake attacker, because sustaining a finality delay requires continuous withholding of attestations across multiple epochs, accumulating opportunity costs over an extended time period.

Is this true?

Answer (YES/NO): YES